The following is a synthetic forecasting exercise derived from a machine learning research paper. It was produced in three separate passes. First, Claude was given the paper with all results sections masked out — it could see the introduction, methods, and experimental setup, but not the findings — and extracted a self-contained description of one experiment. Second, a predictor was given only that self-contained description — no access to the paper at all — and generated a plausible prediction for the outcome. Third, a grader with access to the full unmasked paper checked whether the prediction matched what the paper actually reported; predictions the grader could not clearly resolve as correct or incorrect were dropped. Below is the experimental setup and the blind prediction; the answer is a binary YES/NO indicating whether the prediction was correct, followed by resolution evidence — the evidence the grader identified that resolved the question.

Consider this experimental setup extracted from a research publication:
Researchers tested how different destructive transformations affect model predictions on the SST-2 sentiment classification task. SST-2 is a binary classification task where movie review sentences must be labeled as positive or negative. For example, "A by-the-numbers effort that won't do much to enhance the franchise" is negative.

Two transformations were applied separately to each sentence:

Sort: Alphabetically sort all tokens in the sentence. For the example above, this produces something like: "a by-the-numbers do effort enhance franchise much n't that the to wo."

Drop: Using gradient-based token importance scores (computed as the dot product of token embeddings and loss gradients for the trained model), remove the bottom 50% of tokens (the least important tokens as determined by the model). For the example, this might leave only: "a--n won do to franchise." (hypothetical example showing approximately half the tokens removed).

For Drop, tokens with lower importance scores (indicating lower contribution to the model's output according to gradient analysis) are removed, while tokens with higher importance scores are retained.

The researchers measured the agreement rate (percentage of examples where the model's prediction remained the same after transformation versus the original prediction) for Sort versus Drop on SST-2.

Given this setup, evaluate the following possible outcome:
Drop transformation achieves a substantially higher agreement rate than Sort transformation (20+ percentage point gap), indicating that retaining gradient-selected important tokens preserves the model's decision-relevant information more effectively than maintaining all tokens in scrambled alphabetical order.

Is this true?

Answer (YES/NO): NO